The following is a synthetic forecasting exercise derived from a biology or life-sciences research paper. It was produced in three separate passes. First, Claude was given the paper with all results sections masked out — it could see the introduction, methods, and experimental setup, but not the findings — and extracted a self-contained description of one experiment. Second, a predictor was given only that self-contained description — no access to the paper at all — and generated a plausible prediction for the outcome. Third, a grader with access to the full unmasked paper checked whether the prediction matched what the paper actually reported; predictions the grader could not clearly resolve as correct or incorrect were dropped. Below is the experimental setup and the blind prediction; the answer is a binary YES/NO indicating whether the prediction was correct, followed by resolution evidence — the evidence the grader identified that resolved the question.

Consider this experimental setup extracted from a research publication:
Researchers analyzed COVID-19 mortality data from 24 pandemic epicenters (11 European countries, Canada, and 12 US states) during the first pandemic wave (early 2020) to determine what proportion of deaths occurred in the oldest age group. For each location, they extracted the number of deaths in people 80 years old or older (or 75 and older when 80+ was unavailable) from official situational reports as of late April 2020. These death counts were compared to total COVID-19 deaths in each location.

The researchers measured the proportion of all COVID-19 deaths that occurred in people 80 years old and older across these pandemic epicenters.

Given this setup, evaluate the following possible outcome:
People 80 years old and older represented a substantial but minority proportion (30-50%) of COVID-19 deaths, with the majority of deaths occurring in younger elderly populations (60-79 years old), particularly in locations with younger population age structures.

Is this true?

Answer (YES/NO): NO